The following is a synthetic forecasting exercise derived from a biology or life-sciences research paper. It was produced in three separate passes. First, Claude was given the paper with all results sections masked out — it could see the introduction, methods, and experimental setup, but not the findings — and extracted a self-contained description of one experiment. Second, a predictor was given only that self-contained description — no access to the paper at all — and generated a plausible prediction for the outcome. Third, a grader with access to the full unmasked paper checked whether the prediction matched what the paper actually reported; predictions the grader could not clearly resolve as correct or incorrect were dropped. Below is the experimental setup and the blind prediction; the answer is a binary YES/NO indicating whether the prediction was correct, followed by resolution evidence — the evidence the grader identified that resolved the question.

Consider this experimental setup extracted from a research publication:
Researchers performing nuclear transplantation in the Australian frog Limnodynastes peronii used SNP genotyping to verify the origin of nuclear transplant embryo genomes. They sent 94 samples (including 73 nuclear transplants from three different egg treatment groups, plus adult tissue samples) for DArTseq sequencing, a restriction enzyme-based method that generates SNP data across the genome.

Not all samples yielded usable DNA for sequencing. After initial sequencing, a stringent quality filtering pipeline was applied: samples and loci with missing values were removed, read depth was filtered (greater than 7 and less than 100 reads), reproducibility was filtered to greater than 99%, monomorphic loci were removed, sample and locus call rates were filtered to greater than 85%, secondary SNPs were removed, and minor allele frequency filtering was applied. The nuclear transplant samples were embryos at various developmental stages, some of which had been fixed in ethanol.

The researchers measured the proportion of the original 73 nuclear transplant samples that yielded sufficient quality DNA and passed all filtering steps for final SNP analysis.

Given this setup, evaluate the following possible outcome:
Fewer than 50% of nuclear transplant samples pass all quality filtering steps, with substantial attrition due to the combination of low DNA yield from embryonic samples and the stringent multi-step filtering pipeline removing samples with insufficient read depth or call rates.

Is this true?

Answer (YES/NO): YES